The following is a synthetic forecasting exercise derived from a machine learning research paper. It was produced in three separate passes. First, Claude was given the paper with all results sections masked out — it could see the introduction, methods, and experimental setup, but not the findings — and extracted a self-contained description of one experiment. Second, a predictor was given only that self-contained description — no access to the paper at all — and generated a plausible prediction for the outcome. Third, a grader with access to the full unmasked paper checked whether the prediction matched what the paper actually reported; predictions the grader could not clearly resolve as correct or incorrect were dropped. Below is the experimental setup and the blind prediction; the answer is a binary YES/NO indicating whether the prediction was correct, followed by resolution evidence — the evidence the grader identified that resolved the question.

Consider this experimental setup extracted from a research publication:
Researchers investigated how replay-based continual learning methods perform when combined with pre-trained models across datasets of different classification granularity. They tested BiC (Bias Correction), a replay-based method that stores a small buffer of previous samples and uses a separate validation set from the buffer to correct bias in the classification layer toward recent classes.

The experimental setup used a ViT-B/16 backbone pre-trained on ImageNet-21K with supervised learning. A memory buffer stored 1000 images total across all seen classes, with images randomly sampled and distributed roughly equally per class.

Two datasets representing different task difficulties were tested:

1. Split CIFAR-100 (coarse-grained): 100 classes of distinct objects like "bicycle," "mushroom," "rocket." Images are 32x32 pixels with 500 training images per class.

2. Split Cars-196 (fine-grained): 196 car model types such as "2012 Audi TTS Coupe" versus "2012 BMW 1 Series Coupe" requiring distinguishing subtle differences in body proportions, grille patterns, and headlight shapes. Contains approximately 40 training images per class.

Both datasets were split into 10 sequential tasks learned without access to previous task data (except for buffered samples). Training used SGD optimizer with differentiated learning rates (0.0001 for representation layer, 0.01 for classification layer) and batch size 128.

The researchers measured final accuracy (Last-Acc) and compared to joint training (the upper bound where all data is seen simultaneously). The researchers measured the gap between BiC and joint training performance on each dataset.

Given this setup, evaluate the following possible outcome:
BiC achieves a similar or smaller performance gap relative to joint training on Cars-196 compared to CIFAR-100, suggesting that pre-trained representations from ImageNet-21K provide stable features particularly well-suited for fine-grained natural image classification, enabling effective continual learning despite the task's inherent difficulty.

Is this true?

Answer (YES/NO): NO